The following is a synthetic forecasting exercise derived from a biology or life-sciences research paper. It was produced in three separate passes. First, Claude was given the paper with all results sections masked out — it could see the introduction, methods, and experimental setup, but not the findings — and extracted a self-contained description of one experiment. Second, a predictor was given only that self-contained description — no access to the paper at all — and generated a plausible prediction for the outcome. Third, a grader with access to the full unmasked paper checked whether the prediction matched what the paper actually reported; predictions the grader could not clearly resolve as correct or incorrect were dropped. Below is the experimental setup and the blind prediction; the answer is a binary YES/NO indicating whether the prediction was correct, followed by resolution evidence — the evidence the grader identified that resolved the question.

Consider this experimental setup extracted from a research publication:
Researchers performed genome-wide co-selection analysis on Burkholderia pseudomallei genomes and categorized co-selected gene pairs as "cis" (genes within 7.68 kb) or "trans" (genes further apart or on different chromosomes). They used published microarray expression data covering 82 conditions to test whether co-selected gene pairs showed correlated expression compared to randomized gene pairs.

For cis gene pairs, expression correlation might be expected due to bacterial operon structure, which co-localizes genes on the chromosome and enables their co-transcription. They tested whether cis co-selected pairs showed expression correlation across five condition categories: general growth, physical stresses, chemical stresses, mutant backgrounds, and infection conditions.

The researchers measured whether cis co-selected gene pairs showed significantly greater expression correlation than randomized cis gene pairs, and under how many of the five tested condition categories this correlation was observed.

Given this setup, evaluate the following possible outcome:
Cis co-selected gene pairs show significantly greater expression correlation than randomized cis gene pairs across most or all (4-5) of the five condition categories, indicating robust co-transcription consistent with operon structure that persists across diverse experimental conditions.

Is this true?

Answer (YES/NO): YES